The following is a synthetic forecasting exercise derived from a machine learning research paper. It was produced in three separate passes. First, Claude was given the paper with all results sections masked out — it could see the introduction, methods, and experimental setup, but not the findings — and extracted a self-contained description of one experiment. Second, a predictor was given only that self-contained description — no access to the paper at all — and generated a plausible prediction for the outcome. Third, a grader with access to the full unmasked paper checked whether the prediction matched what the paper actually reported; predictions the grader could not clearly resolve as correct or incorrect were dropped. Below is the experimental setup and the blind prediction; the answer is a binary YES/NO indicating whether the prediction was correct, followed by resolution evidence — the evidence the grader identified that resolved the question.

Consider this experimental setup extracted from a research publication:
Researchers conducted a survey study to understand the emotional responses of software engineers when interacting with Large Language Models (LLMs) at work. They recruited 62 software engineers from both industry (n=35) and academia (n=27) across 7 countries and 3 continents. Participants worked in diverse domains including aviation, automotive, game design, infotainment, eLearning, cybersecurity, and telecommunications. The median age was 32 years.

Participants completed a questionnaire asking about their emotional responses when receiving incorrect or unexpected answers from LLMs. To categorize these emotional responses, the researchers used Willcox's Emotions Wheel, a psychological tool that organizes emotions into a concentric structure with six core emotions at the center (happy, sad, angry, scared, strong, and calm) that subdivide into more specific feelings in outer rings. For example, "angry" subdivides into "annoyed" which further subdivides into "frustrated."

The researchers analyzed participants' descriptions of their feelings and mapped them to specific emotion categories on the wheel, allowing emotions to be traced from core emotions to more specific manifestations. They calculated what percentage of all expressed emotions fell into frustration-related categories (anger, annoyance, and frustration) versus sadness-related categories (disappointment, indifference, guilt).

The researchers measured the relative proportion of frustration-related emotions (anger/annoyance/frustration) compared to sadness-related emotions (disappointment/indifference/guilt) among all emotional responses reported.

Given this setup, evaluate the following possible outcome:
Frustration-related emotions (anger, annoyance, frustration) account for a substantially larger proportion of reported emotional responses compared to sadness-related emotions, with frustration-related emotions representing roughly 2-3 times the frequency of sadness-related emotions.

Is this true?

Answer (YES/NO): YES